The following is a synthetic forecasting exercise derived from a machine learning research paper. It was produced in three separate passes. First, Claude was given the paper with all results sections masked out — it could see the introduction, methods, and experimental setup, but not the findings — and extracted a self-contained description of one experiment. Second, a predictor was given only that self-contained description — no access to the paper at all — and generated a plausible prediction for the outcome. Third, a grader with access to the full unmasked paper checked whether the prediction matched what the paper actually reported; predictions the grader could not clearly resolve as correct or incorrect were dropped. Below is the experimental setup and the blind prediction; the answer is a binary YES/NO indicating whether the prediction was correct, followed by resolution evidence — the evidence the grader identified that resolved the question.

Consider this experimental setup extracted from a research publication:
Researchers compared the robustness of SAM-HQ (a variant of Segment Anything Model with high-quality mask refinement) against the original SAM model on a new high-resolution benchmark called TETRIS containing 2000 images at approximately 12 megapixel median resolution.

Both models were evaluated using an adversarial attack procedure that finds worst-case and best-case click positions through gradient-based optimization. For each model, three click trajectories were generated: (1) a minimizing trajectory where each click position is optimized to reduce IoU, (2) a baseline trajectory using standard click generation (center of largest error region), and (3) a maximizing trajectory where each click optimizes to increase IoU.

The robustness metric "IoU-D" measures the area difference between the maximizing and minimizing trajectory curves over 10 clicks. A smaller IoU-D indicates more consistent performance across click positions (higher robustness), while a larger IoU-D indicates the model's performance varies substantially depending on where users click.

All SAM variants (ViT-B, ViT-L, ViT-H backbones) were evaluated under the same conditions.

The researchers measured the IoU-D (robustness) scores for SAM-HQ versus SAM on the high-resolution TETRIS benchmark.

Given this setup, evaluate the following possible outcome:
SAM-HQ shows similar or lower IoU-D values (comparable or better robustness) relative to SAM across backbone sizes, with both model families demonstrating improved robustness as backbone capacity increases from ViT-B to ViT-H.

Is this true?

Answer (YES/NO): NO